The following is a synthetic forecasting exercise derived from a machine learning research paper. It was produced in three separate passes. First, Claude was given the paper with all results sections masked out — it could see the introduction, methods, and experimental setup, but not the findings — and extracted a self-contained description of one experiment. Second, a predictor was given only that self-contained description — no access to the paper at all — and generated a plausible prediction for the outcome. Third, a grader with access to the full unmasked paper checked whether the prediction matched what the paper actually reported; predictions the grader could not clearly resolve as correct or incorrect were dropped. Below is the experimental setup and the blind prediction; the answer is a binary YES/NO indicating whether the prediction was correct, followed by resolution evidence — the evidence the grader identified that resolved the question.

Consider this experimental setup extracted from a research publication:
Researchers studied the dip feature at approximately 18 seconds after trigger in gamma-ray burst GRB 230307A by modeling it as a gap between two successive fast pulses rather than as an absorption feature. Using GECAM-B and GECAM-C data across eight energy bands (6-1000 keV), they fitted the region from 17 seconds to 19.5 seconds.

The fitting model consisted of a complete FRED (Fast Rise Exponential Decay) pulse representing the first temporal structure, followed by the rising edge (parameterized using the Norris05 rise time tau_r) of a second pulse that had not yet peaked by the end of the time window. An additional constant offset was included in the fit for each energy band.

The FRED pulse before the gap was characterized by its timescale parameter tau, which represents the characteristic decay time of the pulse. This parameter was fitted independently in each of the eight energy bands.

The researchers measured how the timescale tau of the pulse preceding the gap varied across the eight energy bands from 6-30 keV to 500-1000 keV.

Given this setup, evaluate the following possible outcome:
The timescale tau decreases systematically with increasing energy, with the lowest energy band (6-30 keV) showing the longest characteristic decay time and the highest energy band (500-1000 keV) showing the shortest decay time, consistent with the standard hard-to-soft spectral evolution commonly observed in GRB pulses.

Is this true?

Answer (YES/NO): NO